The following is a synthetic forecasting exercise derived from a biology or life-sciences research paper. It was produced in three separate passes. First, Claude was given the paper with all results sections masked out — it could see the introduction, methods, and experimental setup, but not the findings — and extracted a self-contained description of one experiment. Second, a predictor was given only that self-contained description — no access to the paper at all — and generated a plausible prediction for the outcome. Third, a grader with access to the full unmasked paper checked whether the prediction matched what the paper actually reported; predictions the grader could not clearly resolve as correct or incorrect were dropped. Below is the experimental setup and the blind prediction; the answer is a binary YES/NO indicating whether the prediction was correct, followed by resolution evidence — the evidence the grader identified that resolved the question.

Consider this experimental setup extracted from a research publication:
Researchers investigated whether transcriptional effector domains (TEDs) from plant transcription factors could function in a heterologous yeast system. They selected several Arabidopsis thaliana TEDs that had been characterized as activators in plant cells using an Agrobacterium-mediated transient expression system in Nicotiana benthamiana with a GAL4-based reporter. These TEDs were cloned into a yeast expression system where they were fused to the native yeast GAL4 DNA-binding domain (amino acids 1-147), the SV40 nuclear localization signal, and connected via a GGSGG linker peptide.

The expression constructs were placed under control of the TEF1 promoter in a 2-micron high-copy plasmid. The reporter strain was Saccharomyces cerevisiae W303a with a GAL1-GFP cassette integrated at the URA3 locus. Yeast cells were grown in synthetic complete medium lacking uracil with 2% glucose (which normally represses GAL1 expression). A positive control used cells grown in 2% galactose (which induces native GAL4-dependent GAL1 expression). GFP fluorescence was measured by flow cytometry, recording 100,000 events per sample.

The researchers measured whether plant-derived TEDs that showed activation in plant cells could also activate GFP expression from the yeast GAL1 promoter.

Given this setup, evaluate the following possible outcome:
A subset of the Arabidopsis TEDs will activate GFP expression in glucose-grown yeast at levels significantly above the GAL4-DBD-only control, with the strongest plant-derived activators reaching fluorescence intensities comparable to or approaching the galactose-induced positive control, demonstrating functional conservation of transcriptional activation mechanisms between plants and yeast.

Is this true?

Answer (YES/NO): YES